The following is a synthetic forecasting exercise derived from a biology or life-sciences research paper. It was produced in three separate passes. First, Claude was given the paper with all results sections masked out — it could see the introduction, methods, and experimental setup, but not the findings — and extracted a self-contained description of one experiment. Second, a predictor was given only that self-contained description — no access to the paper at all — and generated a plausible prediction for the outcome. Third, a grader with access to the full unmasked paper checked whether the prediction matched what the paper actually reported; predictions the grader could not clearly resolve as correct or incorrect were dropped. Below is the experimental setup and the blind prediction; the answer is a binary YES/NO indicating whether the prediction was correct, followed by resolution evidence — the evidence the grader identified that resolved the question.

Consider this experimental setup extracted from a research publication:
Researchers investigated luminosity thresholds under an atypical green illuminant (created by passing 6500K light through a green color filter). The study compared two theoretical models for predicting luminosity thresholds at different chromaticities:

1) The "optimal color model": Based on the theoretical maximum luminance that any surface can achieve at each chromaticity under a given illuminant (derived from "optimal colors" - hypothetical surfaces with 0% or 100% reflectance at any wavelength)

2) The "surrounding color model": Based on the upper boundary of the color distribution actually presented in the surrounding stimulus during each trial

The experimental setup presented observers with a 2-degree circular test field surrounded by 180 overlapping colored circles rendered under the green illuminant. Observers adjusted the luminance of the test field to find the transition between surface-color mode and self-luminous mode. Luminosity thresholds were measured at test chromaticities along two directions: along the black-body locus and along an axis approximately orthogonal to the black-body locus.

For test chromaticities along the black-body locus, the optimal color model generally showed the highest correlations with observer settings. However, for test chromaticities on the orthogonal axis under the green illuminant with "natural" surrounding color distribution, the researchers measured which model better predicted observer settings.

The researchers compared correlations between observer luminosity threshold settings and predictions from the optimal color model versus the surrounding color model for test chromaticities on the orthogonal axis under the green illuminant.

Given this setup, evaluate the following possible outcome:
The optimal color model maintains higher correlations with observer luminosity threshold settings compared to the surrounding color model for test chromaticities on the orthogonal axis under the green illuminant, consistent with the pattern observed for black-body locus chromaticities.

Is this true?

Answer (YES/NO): NO